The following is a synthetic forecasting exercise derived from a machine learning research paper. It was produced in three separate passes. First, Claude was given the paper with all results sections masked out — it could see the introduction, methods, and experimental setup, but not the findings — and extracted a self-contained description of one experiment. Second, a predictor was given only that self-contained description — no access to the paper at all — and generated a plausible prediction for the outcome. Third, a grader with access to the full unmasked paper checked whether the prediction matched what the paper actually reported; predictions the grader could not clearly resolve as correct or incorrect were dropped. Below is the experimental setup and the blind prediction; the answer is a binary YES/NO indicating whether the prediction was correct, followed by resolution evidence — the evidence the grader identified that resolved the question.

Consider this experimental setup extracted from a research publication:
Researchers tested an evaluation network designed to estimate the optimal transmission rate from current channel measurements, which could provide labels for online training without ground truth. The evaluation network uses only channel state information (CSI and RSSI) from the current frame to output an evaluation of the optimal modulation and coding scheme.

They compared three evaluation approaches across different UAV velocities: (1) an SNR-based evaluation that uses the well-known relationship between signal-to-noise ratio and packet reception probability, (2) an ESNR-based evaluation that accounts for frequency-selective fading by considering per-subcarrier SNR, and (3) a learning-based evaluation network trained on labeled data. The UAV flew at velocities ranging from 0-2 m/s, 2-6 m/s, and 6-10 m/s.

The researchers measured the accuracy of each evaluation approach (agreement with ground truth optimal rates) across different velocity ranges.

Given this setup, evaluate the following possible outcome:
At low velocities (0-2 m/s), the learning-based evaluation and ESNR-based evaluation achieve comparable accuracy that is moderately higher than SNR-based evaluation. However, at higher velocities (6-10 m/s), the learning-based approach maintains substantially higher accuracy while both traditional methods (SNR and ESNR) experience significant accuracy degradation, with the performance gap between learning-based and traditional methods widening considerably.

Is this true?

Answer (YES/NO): NO